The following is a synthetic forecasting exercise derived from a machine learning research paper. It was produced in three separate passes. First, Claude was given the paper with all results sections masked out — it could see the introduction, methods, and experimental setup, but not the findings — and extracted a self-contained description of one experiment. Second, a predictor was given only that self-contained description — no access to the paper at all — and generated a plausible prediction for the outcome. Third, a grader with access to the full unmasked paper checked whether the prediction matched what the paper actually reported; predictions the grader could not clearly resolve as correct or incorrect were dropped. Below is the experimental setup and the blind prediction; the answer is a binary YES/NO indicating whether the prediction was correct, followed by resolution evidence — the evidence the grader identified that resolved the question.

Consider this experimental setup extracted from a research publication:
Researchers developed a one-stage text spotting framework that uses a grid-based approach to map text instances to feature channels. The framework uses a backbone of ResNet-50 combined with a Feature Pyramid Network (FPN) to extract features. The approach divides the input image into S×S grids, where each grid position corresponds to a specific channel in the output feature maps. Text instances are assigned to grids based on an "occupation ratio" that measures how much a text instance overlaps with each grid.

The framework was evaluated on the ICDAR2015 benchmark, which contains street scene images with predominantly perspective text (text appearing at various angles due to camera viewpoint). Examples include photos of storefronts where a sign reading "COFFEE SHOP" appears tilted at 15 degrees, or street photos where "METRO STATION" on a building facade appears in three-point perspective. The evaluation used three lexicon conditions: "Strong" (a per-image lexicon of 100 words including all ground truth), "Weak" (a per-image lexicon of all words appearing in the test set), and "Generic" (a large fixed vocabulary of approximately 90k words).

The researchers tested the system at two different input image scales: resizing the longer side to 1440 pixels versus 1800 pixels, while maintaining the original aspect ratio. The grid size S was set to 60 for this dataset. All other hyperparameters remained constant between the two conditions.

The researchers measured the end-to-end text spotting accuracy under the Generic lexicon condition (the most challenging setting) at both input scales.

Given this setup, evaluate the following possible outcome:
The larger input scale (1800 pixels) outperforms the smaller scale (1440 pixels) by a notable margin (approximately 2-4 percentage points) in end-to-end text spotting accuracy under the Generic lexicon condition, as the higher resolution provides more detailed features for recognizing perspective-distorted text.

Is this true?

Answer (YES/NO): NO